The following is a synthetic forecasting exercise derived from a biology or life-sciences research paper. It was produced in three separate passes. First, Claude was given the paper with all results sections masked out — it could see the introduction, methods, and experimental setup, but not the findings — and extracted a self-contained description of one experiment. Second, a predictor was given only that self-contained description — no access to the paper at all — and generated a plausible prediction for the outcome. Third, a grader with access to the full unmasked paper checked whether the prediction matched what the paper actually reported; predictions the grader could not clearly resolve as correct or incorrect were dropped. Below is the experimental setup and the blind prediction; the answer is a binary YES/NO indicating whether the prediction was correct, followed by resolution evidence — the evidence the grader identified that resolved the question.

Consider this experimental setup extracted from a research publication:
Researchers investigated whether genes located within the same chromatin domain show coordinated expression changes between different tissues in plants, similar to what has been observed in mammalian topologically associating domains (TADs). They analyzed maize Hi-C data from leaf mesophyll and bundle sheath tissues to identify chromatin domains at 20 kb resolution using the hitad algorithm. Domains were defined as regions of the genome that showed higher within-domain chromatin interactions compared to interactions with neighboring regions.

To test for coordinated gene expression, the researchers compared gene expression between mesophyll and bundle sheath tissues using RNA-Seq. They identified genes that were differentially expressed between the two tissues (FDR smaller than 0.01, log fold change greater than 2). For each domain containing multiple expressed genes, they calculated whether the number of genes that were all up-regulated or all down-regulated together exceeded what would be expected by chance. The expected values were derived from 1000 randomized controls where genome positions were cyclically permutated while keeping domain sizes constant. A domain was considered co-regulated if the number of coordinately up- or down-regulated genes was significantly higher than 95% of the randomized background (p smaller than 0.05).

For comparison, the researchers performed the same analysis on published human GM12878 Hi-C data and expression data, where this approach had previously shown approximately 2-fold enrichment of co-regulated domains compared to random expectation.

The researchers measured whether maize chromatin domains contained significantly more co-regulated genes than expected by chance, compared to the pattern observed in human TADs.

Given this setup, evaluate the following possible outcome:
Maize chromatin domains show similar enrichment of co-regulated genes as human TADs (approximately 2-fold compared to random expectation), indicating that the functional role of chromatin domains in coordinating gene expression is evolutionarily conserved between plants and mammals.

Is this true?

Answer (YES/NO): NO